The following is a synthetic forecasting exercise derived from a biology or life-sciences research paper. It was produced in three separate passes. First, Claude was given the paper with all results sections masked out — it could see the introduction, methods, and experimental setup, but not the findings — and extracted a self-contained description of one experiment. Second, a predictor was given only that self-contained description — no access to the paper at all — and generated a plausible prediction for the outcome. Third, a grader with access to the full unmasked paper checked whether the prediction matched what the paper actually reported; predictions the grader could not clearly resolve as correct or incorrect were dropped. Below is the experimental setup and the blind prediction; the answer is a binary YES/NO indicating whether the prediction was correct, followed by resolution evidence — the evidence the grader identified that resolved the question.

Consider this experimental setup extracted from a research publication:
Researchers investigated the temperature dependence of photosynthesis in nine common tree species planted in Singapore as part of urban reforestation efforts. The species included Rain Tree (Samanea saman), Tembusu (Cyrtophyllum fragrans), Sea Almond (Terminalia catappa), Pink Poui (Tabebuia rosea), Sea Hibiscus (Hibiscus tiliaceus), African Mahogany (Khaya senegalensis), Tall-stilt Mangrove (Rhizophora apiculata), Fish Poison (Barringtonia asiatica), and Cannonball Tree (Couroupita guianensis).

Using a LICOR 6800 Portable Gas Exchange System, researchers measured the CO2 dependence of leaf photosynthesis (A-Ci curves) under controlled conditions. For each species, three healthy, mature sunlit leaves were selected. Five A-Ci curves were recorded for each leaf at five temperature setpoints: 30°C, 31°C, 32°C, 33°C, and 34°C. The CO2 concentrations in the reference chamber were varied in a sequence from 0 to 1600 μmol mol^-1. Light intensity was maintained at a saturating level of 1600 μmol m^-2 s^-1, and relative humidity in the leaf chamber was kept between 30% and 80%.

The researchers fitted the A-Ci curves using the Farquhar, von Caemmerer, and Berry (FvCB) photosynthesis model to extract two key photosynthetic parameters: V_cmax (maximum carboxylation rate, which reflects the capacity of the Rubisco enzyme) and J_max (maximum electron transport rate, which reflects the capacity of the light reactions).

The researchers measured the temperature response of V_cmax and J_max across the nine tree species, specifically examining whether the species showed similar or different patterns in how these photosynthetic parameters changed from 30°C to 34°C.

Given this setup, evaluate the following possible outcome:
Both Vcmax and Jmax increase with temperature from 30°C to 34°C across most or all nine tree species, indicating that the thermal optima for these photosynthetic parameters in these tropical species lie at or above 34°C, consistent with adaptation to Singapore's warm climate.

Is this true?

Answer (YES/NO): NO